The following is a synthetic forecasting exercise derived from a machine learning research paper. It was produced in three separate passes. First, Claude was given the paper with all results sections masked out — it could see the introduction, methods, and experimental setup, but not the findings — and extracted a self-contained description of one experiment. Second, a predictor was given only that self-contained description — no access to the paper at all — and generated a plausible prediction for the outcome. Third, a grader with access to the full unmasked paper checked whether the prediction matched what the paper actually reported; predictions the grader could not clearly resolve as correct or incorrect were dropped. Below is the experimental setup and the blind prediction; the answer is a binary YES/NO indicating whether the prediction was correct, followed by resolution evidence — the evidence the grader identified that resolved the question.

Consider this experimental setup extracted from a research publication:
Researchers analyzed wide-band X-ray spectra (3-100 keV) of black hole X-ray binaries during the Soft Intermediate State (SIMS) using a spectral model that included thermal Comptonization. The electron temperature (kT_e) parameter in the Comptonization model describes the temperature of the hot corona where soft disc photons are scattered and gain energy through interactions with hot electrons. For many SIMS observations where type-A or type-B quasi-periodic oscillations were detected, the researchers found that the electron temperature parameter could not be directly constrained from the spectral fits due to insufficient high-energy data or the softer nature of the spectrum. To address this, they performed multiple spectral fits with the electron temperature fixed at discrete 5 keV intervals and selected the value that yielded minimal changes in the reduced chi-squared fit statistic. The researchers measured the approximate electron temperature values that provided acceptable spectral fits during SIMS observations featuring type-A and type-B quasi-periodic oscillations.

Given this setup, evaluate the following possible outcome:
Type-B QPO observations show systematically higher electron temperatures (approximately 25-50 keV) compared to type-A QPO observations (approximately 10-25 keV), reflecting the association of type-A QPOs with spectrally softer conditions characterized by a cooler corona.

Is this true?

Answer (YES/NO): NO